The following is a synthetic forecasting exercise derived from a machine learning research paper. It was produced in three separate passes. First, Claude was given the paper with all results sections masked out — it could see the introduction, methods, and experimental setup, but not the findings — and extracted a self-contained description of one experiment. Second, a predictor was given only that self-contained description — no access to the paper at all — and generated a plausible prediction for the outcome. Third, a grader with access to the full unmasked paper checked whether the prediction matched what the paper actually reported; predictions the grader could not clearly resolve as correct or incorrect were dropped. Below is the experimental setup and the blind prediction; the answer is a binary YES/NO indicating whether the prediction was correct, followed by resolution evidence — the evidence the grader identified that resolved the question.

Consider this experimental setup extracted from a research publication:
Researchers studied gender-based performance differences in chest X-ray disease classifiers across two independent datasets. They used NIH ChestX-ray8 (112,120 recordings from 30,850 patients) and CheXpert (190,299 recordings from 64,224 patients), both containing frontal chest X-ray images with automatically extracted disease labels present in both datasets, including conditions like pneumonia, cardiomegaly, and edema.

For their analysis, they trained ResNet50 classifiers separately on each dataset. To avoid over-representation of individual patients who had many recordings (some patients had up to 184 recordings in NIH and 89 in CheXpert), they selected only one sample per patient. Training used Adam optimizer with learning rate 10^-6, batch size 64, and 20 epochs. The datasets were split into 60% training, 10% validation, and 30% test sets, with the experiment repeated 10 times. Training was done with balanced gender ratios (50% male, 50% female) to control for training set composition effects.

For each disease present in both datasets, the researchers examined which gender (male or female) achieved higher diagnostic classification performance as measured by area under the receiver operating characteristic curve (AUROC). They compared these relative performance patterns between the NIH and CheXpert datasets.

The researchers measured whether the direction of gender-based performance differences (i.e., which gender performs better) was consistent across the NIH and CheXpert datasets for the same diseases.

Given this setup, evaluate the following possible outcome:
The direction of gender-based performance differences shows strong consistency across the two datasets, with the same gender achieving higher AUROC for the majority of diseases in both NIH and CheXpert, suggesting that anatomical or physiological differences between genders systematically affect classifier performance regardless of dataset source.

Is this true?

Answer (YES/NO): NO